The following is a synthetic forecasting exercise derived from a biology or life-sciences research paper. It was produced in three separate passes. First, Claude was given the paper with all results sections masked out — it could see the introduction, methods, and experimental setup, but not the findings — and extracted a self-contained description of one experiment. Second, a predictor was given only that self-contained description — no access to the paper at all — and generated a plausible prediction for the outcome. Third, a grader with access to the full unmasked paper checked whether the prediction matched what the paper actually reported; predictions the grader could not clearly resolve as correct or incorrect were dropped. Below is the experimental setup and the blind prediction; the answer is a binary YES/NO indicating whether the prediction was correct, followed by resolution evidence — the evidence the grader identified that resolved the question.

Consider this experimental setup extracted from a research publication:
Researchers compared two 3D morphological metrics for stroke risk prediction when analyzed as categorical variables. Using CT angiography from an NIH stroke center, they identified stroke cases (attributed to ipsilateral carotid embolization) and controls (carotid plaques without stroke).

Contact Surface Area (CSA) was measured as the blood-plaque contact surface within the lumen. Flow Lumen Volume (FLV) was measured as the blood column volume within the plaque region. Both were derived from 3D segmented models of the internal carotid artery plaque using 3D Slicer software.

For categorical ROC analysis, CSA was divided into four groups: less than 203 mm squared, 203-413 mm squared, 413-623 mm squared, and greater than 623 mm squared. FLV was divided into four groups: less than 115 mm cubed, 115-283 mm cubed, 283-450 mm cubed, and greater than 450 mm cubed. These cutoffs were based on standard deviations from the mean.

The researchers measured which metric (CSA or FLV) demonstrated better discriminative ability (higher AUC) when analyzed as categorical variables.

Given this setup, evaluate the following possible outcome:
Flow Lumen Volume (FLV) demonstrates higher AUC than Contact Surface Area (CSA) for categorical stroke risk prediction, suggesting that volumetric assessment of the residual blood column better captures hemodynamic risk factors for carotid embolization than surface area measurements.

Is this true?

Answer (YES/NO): YES